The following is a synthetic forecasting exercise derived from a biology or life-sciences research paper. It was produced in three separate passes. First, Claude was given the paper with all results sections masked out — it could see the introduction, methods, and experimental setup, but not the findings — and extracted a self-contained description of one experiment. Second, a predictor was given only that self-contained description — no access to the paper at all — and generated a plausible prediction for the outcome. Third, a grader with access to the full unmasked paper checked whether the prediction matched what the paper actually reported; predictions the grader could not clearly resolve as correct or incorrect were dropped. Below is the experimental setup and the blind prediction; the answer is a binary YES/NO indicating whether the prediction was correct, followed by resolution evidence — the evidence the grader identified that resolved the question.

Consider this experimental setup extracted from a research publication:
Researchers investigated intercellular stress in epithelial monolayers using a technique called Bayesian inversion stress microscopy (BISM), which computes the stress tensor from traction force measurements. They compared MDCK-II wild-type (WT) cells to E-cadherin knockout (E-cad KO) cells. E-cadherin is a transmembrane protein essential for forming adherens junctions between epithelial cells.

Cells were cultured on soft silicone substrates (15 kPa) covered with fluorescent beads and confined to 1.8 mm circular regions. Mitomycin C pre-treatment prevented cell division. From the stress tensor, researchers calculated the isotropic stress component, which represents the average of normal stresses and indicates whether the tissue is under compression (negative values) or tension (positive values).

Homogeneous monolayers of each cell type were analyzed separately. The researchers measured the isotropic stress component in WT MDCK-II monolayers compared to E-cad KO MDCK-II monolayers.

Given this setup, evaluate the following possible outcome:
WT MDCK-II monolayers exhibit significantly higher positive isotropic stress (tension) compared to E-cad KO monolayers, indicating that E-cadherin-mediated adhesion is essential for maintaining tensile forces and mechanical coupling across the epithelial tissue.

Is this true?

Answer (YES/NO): NO